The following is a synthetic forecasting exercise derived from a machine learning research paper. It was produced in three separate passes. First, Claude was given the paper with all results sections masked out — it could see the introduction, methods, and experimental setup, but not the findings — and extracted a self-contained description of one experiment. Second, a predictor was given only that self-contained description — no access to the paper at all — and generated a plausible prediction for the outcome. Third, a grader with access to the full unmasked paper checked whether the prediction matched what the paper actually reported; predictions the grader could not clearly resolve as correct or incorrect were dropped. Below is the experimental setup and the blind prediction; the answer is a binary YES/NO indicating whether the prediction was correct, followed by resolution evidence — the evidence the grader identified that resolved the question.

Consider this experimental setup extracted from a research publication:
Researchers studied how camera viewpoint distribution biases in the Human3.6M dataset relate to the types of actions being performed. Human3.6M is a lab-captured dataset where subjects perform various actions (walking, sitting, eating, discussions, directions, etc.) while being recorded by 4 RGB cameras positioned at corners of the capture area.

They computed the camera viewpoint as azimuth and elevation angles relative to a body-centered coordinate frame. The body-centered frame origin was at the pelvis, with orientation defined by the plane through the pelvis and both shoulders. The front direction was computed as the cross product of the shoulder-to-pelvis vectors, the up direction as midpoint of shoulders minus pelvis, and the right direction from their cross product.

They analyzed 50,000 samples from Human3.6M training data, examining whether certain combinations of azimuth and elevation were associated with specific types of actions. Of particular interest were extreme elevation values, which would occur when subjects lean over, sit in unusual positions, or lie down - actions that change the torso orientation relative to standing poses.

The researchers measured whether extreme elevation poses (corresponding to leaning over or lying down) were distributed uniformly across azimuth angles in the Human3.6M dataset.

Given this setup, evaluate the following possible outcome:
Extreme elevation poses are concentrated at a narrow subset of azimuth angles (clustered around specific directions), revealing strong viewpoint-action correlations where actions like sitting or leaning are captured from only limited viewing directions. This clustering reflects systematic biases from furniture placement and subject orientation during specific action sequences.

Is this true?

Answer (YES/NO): YES